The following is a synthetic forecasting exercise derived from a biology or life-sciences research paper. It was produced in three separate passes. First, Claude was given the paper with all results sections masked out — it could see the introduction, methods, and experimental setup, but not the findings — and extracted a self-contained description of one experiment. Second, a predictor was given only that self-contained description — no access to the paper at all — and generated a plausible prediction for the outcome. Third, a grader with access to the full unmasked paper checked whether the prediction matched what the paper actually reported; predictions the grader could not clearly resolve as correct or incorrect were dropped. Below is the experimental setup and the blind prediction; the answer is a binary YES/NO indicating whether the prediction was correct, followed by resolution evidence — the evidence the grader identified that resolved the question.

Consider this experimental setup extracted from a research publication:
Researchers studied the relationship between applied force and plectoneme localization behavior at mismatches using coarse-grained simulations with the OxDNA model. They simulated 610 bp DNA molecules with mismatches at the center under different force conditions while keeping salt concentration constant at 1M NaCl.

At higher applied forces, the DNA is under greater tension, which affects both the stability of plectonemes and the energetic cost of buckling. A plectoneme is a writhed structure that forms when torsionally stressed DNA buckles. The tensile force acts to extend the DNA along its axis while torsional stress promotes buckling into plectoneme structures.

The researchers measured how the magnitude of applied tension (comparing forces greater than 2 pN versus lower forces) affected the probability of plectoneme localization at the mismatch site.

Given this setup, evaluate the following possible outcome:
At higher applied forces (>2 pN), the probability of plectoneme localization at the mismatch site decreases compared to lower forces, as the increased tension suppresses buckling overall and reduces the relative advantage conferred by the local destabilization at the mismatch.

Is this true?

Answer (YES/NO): NO